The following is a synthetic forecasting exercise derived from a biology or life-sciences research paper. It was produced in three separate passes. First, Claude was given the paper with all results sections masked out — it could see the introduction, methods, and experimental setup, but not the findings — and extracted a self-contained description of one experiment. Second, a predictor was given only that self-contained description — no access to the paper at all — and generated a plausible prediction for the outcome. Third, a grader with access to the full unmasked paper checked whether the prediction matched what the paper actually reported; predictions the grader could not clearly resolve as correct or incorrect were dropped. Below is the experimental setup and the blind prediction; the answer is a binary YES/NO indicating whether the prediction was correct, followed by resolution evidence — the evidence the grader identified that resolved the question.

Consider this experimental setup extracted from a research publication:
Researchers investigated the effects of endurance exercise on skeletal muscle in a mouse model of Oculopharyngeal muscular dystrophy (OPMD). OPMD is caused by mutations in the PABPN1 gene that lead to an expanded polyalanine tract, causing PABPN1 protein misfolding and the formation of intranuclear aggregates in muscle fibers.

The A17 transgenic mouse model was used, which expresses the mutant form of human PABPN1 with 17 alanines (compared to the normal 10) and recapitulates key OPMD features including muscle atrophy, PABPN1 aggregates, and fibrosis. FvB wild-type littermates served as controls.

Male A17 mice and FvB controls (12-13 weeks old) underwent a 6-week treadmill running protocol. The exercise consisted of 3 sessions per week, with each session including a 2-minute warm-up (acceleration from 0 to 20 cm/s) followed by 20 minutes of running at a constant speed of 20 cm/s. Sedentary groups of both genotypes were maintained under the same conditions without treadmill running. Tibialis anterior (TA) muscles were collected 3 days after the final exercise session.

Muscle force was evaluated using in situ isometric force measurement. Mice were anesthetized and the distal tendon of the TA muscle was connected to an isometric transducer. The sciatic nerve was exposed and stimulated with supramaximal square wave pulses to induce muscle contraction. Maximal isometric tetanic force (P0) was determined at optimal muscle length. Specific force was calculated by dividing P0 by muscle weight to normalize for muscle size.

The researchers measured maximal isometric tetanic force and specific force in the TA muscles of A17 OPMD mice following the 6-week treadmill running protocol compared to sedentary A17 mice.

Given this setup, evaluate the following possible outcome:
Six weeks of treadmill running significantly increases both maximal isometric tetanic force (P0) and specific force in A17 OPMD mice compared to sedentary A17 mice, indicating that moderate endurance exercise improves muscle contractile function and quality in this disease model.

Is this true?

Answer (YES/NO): NO